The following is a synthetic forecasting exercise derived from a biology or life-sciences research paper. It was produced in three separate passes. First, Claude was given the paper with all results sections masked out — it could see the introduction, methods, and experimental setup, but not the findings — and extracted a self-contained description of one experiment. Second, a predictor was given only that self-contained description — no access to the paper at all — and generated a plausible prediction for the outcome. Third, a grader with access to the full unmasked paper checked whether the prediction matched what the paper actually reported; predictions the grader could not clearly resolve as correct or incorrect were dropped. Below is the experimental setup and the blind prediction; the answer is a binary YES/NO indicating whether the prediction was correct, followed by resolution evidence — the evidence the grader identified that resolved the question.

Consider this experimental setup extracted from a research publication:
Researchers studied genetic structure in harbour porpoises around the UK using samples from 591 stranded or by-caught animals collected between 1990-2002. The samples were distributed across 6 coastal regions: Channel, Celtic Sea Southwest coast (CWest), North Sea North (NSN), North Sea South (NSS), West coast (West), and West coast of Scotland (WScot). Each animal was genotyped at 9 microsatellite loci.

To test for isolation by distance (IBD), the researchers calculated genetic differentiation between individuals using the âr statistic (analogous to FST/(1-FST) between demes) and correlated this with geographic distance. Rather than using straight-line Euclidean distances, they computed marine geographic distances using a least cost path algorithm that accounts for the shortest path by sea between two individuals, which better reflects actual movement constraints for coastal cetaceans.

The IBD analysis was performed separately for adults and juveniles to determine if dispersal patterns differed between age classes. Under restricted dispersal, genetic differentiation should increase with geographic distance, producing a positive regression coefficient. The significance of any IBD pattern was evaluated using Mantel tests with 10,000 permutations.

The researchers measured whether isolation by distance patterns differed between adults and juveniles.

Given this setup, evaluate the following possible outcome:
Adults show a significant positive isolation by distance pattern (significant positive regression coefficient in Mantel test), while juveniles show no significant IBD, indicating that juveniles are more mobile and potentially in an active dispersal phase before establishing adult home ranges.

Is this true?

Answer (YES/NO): NO